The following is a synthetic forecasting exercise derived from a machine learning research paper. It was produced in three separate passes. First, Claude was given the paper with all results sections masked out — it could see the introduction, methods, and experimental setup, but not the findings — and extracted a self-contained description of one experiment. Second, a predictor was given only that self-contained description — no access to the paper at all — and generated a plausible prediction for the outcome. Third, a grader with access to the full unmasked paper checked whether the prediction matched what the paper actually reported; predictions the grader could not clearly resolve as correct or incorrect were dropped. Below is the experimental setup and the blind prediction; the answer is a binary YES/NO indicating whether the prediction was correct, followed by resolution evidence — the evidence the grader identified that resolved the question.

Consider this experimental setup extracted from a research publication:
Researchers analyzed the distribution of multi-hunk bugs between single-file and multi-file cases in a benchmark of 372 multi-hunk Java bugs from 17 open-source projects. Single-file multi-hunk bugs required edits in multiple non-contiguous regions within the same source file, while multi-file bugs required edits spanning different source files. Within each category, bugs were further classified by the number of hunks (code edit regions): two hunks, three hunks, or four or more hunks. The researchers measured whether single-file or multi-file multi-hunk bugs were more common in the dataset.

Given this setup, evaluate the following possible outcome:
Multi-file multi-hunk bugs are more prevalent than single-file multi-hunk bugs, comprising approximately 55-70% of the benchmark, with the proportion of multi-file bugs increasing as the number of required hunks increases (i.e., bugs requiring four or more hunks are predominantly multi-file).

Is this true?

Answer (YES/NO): NO